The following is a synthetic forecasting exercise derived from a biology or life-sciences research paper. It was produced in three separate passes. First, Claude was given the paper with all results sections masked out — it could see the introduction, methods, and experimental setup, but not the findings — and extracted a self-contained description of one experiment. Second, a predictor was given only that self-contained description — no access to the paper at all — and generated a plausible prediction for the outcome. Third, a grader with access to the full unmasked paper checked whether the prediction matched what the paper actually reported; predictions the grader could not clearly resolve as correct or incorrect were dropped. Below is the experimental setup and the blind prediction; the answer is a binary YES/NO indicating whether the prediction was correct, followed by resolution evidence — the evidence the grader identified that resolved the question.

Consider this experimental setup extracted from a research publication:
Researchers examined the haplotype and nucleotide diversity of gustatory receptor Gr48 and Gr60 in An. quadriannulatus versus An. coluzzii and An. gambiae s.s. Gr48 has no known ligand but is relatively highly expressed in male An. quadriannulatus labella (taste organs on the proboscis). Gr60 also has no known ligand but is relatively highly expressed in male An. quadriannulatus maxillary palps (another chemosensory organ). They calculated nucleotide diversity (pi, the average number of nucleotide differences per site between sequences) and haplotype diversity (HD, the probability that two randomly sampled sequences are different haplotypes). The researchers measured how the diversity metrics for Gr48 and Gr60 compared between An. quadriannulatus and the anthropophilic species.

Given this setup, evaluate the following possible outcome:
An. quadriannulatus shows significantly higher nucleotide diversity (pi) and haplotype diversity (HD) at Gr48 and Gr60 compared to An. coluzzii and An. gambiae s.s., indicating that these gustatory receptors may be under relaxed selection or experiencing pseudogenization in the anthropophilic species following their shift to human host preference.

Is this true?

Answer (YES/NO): NO